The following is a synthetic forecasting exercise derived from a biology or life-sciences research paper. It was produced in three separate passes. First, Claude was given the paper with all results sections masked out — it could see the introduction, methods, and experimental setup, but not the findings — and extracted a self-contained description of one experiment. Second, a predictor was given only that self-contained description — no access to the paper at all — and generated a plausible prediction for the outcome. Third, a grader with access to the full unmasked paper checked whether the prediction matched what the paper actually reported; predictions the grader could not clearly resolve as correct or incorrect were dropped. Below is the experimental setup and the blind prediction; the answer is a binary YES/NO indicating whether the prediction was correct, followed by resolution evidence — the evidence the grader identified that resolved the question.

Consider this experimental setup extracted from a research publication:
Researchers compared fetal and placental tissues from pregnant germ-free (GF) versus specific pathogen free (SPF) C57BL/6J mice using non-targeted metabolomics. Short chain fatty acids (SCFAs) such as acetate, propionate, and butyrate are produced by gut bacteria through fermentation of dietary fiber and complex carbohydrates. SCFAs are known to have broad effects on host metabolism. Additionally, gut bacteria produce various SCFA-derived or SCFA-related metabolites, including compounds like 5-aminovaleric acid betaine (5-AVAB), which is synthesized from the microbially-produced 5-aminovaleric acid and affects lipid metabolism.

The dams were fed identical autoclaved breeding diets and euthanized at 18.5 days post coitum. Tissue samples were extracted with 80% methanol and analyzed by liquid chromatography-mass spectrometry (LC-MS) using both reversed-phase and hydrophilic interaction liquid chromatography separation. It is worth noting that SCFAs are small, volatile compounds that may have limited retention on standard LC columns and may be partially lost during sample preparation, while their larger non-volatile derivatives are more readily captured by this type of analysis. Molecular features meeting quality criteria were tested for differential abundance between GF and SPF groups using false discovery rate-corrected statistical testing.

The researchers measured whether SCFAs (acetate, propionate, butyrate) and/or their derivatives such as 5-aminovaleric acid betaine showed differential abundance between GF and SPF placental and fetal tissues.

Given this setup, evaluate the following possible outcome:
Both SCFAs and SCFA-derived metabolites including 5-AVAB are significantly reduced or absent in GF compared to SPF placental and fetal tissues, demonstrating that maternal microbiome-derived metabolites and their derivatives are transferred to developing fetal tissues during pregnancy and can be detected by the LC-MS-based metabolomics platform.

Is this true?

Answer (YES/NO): NO